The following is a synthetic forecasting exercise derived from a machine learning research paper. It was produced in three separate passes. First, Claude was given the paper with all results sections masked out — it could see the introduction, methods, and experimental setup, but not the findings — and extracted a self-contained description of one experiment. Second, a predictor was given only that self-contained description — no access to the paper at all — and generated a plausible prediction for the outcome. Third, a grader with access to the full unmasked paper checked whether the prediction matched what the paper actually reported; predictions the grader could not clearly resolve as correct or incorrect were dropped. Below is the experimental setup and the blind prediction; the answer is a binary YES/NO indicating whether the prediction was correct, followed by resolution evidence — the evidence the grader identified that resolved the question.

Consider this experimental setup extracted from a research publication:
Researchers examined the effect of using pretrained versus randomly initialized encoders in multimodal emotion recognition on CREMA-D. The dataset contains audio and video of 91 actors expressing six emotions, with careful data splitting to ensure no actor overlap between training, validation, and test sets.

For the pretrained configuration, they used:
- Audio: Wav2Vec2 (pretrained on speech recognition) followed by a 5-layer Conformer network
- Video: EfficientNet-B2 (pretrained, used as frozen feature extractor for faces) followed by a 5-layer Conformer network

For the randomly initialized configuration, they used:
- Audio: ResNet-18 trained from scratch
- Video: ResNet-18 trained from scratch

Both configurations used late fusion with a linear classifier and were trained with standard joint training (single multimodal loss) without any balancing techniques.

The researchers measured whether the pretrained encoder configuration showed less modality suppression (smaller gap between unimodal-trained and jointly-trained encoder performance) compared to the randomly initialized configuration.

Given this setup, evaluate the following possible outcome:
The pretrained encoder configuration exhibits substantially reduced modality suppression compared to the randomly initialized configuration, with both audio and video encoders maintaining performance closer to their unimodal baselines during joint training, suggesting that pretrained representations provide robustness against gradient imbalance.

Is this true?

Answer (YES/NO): NO